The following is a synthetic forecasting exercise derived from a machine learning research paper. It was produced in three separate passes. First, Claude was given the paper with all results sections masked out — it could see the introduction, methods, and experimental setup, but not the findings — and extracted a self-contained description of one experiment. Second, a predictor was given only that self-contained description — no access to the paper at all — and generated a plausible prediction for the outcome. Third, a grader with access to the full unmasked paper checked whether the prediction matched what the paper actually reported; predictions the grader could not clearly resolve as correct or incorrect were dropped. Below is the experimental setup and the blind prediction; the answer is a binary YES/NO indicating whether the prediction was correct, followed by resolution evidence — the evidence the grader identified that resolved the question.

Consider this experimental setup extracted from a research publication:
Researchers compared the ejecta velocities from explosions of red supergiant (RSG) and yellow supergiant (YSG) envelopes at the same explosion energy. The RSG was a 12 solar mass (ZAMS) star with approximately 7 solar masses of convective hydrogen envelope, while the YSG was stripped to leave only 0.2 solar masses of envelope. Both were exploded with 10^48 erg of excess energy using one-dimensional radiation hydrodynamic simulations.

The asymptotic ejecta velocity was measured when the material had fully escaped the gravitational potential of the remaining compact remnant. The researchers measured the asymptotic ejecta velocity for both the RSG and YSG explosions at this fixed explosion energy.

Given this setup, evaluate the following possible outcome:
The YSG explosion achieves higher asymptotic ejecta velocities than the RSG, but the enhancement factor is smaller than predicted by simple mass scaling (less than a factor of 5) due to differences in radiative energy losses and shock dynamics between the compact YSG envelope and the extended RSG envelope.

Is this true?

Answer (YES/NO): YES